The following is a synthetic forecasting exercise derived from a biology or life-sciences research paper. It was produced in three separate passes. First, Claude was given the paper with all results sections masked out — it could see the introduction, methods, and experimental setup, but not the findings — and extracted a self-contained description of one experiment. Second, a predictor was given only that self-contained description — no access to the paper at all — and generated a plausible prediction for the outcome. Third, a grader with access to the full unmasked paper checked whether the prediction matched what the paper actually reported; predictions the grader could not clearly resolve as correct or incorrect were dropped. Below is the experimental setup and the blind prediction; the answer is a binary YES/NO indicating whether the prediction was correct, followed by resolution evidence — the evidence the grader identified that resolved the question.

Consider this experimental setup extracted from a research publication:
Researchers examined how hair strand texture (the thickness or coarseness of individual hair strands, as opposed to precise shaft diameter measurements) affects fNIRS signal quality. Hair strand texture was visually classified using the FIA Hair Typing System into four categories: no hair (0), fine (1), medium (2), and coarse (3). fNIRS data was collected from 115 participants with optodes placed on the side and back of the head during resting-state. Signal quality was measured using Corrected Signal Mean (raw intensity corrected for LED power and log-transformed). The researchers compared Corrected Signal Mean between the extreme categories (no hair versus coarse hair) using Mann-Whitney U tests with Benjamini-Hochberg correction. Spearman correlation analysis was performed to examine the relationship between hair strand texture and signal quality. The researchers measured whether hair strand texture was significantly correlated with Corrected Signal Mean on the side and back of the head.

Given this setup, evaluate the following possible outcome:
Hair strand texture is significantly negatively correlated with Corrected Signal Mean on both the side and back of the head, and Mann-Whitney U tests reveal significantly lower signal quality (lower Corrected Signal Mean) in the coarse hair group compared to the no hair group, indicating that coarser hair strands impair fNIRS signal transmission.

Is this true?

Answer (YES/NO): YES